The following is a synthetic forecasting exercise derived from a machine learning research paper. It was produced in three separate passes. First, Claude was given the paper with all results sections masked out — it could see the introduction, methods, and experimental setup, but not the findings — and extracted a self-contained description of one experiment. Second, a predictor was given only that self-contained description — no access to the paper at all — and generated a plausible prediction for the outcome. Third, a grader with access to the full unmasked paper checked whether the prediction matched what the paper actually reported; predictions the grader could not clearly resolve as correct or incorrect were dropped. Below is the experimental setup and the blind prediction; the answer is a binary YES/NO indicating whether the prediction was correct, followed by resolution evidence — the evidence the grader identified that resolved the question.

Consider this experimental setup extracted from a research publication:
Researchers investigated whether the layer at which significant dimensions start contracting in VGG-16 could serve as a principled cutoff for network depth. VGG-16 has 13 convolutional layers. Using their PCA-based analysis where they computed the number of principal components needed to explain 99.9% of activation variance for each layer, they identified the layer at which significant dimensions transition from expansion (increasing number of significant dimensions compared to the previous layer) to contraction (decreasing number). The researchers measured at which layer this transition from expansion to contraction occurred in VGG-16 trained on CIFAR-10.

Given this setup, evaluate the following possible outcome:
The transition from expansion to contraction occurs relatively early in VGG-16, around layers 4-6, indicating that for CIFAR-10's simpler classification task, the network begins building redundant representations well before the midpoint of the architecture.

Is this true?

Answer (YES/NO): NO